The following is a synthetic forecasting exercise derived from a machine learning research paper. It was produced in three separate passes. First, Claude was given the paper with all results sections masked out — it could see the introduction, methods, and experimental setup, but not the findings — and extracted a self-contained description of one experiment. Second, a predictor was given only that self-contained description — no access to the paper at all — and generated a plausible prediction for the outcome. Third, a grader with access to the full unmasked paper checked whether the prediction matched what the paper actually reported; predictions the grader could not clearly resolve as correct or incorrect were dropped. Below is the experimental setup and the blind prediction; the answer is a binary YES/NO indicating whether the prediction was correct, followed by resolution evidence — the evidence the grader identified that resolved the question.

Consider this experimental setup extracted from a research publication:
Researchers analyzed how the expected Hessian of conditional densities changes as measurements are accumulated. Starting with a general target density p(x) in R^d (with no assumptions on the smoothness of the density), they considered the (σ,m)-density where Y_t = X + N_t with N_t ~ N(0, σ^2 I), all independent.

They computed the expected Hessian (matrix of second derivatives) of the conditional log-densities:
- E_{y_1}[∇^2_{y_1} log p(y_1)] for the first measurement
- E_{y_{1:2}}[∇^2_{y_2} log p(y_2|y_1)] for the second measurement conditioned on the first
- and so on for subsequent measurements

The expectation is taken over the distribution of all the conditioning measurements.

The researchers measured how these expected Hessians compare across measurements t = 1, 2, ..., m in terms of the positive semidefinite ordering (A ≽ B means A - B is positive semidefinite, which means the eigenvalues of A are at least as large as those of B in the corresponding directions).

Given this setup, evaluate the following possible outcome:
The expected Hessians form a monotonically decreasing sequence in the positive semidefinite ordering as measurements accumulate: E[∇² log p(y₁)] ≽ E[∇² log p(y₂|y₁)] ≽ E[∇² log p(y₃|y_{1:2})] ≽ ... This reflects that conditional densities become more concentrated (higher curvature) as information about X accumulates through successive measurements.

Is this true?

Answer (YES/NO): YES